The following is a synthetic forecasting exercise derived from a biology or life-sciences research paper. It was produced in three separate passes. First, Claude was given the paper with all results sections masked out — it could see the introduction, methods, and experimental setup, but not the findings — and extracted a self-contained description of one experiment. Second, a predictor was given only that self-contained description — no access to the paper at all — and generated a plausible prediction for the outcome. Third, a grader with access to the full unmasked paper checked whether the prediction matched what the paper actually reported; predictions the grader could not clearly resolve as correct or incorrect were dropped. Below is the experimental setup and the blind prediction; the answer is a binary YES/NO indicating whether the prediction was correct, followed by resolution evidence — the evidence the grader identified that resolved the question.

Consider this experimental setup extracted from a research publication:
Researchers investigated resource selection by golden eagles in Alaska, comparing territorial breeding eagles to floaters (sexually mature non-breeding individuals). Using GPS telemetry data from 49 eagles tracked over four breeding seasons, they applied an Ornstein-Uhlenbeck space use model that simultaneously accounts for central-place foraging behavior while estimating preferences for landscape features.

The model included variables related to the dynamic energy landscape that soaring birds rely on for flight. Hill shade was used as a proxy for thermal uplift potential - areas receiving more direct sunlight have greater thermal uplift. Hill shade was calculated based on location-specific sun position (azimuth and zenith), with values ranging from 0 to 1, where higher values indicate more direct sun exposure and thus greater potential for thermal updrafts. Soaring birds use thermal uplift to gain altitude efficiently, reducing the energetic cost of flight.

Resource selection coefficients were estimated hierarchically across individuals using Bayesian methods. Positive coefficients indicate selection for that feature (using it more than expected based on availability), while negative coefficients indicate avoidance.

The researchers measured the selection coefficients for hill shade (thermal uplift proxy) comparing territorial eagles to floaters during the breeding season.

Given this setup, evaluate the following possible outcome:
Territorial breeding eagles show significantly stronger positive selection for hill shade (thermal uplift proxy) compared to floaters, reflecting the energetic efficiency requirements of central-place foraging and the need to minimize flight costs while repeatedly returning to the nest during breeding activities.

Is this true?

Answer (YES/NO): YES